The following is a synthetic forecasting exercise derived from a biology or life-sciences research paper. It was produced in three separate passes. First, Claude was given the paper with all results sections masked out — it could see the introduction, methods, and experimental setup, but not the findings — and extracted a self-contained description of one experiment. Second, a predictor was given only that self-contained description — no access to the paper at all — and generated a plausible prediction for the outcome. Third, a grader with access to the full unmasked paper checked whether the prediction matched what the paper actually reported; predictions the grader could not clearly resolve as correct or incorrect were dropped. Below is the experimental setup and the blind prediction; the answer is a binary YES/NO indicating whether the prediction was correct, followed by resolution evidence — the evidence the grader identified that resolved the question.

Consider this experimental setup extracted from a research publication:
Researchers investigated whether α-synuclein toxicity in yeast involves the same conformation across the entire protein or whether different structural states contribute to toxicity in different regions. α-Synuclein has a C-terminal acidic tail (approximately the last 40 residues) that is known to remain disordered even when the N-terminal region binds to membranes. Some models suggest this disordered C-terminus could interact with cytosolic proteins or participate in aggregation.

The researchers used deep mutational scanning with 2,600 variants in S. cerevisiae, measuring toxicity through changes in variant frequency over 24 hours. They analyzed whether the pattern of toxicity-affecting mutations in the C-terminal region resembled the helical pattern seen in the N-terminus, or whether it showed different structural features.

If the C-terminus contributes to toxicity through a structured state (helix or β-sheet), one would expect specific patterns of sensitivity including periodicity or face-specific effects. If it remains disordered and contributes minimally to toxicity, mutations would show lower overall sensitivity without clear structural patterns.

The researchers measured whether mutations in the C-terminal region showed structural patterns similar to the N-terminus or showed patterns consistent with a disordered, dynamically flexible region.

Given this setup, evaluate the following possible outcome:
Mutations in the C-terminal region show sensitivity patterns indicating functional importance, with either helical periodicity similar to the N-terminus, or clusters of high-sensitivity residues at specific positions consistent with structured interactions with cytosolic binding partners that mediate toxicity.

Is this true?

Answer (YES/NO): NO